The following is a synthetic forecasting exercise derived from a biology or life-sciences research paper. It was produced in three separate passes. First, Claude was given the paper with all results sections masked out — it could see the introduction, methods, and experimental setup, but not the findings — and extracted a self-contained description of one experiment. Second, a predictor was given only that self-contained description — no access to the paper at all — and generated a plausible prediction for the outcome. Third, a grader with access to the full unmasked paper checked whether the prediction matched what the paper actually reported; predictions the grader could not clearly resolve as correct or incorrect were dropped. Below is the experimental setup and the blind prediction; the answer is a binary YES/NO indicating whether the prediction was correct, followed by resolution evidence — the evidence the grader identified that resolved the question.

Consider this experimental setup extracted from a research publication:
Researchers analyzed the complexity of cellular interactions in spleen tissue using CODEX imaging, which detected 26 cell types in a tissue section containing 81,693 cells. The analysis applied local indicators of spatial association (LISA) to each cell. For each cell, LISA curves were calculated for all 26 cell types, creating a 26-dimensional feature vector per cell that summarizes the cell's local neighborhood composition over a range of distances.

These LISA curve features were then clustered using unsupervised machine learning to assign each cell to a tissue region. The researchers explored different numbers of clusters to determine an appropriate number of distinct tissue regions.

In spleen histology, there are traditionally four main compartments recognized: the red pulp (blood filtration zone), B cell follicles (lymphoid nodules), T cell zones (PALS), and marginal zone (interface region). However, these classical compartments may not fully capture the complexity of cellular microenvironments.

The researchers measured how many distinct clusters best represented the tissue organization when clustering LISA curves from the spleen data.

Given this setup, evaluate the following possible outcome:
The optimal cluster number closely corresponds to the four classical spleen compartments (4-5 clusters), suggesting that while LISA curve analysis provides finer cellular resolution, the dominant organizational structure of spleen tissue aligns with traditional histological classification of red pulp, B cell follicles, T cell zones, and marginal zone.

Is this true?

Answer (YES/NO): NO